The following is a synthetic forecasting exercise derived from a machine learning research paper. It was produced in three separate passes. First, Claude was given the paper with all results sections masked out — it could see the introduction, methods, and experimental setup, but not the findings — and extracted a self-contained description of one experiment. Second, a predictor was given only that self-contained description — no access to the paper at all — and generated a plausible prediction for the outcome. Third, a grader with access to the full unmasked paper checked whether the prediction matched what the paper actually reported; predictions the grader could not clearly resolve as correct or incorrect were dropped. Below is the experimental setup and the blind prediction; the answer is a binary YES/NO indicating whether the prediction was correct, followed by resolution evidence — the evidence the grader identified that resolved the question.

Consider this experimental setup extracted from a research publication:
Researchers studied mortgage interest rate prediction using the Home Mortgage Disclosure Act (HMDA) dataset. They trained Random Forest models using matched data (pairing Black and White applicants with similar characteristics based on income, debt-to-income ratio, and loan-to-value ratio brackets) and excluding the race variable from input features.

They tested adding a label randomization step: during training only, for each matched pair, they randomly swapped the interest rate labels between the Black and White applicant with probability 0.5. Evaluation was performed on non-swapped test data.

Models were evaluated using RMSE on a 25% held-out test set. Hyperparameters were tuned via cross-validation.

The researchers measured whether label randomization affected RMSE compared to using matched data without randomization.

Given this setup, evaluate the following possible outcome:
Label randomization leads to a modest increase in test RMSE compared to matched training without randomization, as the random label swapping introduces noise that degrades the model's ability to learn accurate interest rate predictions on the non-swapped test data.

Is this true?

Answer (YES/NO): NO